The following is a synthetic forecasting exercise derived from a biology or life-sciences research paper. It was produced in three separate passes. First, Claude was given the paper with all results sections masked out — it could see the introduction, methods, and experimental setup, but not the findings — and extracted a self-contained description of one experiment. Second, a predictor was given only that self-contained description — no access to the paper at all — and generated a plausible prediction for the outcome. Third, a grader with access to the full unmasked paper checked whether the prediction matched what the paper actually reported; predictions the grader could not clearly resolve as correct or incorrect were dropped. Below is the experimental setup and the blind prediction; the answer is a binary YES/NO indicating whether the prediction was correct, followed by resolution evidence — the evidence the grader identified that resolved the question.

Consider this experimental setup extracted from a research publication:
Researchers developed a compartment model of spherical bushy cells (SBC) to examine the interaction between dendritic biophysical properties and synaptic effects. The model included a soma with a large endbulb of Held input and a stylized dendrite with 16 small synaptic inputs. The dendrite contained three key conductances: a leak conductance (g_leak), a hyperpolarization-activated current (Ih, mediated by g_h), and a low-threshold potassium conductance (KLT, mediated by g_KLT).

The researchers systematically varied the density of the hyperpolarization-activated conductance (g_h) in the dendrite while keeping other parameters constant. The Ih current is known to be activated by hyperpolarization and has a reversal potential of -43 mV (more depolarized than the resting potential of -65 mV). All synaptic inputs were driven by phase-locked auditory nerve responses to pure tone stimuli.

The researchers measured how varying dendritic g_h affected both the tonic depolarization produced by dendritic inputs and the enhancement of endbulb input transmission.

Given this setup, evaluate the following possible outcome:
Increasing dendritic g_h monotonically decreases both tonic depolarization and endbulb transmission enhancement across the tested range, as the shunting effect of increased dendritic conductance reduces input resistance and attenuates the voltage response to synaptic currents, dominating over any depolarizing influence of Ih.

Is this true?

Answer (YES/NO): NO